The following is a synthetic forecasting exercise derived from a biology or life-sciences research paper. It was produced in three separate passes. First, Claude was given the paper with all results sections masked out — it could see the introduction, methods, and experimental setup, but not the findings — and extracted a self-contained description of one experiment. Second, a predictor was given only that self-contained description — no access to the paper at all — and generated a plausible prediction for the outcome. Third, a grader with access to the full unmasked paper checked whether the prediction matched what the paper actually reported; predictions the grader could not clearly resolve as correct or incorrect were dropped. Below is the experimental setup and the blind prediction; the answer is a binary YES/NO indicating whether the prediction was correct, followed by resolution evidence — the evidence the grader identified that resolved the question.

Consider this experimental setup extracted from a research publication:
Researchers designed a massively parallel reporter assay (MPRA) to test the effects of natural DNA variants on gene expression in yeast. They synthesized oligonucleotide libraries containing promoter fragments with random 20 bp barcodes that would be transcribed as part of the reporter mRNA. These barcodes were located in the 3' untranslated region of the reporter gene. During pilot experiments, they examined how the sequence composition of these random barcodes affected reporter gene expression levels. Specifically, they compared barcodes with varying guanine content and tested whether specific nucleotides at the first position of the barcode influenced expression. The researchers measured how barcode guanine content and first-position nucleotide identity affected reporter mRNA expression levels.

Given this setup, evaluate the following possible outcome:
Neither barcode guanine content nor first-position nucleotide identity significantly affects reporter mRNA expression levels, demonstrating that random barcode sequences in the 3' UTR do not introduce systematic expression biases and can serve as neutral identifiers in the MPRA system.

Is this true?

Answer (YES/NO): NO